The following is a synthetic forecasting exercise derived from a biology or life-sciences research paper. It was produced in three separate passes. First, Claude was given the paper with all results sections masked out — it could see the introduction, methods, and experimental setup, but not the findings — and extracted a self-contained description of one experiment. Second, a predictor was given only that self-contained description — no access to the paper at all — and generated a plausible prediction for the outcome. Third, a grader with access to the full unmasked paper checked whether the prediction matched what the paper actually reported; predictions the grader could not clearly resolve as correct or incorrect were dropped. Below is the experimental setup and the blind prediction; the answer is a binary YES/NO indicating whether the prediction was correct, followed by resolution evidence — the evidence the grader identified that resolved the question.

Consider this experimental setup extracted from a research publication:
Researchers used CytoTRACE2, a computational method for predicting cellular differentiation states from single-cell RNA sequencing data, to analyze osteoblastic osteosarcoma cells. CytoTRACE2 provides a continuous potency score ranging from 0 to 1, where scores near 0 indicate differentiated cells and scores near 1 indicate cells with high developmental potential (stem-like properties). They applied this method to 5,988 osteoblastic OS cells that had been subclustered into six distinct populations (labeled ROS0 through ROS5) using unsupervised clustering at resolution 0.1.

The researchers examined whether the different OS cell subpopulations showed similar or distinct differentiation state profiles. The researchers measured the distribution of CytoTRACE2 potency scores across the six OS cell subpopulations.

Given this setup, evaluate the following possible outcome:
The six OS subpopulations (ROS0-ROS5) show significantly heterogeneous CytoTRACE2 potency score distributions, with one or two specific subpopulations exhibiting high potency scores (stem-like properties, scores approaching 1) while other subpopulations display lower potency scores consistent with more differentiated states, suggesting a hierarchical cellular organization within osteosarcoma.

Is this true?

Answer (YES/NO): YES